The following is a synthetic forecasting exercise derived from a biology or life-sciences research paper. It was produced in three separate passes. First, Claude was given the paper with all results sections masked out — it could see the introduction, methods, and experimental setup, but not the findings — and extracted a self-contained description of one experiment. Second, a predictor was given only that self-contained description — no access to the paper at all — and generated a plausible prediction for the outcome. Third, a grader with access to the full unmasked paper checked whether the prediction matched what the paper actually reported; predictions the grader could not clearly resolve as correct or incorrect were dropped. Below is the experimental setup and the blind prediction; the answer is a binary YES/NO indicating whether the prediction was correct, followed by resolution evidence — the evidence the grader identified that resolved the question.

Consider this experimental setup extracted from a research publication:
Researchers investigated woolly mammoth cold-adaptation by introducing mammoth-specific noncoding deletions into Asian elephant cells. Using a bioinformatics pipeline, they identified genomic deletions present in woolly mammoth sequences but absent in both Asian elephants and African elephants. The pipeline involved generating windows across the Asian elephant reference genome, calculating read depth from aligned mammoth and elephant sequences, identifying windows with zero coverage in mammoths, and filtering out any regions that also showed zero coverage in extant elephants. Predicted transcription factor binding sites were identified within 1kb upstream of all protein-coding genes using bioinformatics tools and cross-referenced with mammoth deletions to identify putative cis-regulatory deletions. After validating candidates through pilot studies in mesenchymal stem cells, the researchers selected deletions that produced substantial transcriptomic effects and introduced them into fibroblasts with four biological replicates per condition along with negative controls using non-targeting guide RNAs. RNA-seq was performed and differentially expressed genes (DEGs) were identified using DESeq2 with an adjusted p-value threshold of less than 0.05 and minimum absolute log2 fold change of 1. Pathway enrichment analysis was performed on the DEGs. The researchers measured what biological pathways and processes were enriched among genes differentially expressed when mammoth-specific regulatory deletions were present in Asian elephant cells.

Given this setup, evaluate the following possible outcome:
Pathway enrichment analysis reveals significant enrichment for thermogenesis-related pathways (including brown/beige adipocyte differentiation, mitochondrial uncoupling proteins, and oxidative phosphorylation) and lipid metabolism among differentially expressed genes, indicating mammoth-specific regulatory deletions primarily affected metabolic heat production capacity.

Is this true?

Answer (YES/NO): NO